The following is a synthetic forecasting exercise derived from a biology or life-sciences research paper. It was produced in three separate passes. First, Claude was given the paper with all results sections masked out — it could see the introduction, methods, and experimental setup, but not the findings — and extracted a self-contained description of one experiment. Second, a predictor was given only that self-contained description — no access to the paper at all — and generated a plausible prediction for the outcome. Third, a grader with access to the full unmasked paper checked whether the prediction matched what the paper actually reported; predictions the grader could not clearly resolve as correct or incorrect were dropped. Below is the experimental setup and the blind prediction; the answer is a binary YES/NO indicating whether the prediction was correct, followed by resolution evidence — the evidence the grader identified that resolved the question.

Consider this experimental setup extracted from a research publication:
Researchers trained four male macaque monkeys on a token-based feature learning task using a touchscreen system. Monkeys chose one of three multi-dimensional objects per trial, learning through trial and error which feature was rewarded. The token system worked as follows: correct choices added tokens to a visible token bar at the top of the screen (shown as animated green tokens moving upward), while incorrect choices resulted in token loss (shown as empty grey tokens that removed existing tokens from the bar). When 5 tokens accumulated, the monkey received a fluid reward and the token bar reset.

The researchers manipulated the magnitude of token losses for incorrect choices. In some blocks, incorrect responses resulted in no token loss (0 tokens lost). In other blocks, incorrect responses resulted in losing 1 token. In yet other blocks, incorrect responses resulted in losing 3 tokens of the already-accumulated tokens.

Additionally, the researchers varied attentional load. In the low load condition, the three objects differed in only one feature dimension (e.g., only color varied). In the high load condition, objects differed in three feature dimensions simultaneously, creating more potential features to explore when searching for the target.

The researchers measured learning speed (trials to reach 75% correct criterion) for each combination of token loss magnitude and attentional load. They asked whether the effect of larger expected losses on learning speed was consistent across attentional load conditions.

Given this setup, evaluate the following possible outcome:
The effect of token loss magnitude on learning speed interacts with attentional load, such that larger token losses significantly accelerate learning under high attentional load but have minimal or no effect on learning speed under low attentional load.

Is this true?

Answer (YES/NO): NO